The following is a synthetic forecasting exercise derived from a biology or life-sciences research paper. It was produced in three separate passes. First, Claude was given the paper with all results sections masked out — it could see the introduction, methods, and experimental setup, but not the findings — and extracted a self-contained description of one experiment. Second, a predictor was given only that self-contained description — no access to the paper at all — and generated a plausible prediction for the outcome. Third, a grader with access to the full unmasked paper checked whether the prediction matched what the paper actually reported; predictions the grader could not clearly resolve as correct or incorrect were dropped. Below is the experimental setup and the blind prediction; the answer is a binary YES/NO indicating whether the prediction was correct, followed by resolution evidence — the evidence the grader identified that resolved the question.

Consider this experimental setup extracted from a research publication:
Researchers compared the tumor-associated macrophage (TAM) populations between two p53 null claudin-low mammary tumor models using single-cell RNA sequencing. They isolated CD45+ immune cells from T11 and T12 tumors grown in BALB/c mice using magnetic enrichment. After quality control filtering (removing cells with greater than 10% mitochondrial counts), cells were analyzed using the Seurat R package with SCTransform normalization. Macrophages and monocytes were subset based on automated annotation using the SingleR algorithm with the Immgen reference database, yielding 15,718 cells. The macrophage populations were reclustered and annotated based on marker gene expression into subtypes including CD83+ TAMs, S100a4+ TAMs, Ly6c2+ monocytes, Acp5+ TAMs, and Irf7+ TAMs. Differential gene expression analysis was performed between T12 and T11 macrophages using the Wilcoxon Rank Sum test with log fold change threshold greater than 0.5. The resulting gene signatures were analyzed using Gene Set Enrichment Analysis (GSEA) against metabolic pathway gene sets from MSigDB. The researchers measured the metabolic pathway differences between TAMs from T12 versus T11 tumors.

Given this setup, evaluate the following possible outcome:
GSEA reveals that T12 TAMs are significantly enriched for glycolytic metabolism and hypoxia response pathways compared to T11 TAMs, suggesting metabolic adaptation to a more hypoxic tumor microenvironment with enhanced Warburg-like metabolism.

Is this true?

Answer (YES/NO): NO